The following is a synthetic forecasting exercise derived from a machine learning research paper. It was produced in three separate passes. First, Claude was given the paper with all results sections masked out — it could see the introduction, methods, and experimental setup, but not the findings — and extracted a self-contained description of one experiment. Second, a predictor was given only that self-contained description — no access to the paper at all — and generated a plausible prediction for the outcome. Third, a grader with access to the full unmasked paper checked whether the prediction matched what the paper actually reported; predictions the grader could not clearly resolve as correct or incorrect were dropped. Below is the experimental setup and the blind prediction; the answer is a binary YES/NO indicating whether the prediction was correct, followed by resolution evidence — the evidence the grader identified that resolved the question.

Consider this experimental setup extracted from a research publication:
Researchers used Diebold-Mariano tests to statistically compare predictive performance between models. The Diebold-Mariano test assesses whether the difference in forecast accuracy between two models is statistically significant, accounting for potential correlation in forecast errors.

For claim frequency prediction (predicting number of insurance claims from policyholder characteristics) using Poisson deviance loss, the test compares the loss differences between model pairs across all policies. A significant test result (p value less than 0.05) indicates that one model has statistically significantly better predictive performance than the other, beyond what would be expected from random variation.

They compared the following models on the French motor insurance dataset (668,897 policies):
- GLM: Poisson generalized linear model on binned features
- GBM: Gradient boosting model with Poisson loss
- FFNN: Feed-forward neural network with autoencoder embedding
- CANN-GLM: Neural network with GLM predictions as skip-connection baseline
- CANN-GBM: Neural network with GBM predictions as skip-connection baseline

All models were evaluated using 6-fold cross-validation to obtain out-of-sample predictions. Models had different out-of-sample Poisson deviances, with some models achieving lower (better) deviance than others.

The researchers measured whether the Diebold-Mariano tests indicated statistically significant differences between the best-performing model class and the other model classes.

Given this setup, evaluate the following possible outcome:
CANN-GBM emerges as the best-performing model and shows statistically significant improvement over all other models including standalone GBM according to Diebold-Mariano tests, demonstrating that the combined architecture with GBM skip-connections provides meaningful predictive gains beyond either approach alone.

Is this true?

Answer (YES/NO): YES